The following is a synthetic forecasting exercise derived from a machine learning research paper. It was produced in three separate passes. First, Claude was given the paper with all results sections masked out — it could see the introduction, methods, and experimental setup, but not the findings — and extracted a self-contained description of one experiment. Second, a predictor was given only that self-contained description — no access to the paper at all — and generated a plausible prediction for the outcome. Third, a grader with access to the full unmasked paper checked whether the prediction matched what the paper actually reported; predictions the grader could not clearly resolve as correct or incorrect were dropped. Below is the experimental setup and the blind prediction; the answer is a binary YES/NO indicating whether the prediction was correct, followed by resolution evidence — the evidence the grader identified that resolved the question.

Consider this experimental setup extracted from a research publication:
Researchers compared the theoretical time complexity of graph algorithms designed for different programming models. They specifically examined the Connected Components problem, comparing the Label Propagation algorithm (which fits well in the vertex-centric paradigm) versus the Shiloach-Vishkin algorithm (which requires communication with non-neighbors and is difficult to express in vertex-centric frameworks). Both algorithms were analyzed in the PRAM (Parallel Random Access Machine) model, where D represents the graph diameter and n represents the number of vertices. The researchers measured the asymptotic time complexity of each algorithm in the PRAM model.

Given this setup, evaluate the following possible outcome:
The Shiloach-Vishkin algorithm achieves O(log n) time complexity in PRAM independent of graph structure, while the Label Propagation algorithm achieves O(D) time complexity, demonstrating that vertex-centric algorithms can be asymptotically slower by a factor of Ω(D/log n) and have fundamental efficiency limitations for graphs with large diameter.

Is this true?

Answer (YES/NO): YES